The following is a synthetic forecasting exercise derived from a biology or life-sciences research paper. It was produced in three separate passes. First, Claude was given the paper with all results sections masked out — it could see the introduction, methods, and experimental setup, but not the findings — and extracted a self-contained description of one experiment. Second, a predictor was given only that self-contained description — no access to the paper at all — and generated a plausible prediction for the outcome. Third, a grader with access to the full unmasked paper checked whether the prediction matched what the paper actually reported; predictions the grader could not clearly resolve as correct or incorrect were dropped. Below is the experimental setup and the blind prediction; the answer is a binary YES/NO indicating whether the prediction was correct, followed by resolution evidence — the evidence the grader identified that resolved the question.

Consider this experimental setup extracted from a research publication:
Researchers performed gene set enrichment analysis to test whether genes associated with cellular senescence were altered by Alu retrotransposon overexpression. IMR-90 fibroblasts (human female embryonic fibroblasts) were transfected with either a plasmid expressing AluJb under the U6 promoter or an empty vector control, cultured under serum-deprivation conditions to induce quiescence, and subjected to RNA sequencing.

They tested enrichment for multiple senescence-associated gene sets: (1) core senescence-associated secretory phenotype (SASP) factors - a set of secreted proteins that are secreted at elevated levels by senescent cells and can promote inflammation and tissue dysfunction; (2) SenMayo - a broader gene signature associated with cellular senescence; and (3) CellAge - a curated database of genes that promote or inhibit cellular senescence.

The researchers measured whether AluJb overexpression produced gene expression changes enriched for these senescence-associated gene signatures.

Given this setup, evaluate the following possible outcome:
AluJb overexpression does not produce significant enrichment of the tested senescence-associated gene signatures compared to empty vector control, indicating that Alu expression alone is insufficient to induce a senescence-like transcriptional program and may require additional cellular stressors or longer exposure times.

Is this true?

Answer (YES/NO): NO